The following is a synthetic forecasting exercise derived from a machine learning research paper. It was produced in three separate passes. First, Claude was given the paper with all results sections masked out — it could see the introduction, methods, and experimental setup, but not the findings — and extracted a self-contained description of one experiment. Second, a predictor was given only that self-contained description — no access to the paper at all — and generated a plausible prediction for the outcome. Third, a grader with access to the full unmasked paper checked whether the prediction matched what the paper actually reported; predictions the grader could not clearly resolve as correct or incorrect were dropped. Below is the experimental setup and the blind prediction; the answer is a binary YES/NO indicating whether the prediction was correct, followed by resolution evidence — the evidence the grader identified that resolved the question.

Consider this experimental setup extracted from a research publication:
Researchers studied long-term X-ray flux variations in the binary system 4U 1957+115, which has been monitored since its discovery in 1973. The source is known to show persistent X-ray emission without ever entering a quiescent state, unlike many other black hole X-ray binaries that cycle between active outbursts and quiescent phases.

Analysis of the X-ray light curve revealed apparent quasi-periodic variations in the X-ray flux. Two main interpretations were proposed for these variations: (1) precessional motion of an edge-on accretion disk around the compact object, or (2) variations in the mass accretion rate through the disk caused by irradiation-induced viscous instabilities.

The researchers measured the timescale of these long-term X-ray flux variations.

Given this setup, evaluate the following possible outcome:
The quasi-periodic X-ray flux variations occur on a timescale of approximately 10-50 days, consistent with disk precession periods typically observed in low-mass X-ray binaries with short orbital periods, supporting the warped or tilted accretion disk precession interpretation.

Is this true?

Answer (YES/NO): NO